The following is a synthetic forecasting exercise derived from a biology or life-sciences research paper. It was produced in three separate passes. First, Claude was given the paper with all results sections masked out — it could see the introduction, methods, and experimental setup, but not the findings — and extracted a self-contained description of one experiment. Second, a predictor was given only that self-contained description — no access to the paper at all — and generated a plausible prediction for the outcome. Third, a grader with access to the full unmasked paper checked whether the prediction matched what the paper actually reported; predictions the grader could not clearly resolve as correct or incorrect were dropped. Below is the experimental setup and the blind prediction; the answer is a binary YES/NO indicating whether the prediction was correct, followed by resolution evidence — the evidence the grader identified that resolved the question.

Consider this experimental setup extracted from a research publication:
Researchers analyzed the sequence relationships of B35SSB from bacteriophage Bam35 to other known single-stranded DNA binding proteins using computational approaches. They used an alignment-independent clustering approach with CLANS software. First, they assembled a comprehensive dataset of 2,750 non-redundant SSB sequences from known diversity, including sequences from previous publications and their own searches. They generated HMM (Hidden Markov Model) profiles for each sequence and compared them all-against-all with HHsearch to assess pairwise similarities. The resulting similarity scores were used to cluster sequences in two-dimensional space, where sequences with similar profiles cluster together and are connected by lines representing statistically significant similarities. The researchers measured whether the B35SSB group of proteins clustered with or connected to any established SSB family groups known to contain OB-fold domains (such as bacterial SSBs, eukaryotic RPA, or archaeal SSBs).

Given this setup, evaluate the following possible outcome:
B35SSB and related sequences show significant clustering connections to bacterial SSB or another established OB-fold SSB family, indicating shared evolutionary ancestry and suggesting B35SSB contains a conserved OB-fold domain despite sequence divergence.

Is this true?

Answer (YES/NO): NO